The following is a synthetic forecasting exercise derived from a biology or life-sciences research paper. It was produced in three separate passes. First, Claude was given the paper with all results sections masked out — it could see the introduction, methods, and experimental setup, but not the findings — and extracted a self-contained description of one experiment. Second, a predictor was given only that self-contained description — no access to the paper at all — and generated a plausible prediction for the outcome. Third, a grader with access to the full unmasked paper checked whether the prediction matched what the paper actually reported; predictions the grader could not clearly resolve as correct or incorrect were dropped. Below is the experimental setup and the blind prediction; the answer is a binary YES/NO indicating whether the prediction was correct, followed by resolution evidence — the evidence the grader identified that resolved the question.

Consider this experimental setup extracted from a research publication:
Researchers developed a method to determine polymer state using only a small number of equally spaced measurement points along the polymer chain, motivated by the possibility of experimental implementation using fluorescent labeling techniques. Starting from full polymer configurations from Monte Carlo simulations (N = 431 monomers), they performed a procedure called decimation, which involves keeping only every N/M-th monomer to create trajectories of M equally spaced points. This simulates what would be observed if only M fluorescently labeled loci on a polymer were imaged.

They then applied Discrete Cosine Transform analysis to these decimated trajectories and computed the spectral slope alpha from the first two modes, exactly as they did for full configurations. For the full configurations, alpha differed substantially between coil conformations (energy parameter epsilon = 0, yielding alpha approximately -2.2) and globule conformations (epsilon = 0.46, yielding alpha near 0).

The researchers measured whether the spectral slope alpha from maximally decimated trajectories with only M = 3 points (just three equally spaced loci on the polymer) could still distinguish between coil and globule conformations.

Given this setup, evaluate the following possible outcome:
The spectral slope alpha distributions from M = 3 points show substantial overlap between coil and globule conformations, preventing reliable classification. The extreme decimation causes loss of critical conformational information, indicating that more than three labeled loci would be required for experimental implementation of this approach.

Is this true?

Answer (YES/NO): NO